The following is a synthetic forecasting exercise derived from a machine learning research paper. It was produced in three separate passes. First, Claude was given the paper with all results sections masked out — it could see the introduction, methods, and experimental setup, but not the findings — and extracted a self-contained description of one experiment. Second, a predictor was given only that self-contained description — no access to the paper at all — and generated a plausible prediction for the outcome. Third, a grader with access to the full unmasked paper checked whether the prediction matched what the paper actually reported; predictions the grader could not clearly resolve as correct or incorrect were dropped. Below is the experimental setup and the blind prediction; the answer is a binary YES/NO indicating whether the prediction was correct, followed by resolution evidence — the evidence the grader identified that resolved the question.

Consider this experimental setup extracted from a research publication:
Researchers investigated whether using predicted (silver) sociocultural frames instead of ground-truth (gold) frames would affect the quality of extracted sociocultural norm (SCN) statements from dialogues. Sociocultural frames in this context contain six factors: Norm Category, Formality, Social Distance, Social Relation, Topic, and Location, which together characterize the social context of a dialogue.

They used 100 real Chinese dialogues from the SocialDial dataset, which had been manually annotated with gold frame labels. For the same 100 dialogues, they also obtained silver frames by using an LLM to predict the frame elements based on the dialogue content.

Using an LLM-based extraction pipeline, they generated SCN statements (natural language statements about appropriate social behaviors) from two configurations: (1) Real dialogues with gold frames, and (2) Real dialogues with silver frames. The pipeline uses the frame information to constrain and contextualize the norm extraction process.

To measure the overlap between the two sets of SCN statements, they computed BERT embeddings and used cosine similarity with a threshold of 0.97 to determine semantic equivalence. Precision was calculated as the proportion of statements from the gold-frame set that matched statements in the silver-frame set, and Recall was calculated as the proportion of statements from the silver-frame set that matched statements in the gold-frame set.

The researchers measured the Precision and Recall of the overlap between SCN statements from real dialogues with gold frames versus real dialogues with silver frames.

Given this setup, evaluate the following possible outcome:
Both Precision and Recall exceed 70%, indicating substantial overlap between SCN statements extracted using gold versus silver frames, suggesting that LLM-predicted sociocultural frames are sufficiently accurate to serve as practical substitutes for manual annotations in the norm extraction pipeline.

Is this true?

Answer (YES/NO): YES